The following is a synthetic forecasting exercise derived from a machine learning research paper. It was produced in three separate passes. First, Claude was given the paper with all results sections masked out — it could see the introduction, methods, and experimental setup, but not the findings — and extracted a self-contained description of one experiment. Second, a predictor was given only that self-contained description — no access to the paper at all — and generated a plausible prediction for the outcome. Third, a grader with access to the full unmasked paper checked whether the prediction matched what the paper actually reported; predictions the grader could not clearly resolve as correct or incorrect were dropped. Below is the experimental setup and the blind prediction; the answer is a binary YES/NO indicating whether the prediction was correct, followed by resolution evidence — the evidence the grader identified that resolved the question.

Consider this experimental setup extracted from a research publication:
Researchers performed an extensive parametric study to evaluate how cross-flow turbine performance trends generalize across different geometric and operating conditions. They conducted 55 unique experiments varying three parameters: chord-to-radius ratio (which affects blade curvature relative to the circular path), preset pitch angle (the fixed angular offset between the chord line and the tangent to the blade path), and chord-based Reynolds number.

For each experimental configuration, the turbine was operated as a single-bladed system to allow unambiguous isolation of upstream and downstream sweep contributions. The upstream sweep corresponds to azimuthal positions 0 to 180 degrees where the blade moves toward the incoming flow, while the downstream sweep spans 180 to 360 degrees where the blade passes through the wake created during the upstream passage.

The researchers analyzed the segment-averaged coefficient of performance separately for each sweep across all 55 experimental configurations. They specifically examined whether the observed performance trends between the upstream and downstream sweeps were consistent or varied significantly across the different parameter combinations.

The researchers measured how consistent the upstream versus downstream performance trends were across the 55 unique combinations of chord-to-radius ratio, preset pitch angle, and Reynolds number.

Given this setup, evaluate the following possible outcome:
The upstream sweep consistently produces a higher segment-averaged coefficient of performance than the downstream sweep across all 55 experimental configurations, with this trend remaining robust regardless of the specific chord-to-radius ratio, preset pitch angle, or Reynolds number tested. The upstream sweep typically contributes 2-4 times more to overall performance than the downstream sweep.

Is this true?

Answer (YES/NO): NO